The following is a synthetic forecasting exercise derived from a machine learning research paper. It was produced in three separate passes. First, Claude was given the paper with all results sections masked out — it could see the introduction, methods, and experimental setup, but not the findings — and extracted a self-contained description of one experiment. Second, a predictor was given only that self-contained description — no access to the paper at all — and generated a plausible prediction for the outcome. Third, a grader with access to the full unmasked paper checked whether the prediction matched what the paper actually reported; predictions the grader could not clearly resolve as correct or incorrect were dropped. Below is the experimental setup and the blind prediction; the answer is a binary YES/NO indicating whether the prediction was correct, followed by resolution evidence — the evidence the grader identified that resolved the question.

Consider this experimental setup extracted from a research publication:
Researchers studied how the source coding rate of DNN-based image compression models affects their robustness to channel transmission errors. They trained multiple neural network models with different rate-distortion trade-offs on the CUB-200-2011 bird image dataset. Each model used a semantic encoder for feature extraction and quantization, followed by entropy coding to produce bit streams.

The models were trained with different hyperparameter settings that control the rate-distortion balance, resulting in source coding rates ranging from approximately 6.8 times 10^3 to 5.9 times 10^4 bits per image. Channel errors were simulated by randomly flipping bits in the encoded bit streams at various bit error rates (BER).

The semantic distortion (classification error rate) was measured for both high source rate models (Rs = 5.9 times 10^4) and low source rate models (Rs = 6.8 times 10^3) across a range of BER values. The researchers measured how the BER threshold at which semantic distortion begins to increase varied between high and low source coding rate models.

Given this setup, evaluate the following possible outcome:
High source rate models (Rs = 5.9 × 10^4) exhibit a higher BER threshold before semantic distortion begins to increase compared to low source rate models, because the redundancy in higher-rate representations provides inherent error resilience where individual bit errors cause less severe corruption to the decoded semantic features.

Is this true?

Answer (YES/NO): NO